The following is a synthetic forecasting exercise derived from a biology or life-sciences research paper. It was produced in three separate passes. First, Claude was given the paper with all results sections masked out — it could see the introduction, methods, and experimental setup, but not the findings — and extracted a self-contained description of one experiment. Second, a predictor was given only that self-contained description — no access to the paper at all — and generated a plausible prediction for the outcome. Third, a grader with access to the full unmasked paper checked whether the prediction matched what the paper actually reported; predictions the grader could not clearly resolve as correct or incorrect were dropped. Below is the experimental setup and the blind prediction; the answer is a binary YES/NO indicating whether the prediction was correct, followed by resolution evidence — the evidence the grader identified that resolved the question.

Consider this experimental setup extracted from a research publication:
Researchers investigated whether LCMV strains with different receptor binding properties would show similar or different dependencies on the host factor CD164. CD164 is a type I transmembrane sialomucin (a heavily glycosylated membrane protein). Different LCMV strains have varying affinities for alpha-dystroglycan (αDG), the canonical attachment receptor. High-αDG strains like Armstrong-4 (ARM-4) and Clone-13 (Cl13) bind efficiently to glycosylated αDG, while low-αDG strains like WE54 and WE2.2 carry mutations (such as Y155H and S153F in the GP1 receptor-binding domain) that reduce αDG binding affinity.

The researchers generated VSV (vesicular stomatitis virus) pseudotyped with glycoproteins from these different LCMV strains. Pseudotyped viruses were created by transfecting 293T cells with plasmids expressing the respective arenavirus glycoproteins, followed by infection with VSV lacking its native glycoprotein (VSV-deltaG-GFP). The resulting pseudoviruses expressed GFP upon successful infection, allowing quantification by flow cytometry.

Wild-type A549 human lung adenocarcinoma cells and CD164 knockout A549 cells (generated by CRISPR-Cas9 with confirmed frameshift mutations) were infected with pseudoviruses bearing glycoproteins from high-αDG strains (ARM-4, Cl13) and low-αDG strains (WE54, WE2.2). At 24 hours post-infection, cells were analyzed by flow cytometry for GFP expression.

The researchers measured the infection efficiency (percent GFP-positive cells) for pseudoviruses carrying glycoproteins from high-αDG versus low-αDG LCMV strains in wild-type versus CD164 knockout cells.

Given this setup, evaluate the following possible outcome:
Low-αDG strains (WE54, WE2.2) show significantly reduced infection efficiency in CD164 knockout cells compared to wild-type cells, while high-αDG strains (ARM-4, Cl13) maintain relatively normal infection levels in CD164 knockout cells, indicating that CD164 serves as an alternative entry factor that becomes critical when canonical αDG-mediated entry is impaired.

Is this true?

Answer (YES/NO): NO